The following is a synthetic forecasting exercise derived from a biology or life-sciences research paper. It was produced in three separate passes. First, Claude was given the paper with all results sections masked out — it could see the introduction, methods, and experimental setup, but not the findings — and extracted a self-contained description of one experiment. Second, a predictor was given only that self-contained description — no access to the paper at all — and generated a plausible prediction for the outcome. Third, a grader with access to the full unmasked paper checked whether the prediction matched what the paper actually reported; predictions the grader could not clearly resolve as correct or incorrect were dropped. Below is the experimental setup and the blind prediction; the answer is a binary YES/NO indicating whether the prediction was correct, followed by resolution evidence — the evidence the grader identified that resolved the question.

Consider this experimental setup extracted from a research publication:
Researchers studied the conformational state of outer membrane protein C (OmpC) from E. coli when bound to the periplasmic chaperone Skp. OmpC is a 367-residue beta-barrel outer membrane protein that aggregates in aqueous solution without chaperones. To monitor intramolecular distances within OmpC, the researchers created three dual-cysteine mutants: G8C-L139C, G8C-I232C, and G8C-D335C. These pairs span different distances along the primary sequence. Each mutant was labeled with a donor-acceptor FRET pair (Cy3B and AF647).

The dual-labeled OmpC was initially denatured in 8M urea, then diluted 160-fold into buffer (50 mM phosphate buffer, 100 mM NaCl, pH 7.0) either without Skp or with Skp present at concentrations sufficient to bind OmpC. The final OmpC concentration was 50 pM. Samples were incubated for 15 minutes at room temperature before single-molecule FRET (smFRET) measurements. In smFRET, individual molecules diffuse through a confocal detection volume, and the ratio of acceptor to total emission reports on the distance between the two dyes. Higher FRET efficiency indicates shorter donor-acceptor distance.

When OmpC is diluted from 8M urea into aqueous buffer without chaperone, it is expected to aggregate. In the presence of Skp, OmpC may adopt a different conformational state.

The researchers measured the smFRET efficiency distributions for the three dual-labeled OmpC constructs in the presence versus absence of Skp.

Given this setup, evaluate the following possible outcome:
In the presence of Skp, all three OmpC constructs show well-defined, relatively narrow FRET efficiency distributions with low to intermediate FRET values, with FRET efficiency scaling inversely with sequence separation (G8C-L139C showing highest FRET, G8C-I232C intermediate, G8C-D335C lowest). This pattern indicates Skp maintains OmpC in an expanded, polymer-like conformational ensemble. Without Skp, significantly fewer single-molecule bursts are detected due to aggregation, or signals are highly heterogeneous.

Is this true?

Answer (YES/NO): NO